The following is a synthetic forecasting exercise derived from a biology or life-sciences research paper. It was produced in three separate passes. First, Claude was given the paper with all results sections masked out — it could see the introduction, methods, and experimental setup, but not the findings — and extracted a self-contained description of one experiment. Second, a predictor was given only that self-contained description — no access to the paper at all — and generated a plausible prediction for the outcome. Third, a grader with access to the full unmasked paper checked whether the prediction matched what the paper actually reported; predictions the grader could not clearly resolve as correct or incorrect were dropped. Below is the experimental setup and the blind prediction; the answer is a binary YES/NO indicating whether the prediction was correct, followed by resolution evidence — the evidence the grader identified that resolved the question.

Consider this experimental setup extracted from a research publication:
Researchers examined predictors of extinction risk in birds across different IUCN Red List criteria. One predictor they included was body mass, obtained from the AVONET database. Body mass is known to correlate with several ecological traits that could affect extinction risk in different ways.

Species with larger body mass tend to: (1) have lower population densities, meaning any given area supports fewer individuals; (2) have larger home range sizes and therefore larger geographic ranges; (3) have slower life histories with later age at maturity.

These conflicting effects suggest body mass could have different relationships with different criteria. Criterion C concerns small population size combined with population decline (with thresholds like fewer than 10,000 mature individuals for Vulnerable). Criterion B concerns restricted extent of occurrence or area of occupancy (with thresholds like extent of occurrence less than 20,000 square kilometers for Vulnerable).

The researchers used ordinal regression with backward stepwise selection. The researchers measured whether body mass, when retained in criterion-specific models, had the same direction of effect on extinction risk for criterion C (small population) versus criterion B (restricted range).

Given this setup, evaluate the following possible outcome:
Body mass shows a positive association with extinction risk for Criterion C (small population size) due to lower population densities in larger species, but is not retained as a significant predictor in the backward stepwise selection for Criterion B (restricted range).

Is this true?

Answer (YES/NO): YES